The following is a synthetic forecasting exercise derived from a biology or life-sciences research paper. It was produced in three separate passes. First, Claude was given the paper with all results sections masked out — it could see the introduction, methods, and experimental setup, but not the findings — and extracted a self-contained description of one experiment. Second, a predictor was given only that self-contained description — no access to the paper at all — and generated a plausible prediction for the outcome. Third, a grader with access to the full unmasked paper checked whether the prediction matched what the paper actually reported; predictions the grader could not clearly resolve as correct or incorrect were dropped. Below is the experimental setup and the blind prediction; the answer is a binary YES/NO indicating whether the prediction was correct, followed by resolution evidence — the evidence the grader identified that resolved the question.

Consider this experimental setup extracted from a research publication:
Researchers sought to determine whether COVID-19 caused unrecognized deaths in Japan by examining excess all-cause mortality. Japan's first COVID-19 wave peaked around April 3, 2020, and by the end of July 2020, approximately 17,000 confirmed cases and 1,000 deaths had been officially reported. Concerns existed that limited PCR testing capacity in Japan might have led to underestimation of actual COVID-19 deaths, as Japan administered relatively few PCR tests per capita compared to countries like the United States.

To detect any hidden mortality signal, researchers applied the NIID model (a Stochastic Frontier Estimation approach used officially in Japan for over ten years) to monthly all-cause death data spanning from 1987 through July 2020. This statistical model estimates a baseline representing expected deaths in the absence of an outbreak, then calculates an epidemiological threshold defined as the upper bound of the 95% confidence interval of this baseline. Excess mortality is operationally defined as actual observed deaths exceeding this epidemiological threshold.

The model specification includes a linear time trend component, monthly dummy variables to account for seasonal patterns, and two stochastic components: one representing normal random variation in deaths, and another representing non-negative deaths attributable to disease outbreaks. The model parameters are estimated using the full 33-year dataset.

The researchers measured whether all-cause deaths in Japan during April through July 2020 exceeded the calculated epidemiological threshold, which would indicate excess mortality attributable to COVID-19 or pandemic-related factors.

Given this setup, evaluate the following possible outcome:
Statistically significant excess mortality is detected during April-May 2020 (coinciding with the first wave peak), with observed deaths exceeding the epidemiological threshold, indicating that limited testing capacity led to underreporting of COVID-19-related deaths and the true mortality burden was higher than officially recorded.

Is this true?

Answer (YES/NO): NO